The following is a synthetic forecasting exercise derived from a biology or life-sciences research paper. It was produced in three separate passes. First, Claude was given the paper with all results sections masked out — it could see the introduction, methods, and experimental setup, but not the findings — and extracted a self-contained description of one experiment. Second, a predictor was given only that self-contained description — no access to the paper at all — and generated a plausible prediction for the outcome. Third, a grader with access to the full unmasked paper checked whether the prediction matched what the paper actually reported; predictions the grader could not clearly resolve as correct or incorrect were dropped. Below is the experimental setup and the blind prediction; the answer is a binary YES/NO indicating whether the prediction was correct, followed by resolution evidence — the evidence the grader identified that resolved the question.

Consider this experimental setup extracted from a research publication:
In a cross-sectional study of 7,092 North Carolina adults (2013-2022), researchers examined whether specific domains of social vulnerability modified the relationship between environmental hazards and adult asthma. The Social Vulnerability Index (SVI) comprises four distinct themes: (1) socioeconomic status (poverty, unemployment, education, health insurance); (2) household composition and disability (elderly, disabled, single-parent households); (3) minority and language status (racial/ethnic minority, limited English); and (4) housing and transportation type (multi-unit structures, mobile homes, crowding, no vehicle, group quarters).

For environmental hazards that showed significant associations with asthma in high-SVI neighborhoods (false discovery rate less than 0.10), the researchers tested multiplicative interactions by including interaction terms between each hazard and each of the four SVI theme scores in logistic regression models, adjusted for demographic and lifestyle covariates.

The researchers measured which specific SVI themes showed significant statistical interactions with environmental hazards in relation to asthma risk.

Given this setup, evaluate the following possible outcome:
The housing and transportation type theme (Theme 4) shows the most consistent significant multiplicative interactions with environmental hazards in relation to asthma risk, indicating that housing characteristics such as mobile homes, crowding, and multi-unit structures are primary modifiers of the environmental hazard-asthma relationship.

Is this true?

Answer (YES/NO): NO